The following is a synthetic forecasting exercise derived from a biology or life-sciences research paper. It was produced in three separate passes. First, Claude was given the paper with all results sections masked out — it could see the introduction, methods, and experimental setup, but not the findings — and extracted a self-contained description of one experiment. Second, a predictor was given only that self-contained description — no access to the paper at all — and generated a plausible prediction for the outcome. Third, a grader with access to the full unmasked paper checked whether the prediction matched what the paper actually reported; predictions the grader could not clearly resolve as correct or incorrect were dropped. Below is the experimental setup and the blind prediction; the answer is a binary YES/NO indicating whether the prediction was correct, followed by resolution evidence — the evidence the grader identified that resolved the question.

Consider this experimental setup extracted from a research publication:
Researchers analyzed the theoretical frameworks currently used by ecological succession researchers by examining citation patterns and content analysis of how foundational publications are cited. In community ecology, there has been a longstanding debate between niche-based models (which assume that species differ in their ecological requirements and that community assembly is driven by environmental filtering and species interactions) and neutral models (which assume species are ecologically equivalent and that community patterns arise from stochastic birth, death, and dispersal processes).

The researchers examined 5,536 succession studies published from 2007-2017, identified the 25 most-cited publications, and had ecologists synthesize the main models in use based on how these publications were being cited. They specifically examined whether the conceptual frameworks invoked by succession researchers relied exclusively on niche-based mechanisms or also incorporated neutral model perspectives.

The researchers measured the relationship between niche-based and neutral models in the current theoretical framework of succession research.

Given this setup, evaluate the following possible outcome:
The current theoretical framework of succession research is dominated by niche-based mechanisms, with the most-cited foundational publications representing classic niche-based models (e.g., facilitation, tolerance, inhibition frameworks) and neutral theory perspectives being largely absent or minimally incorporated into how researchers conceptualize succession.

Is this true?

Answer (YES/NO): NO